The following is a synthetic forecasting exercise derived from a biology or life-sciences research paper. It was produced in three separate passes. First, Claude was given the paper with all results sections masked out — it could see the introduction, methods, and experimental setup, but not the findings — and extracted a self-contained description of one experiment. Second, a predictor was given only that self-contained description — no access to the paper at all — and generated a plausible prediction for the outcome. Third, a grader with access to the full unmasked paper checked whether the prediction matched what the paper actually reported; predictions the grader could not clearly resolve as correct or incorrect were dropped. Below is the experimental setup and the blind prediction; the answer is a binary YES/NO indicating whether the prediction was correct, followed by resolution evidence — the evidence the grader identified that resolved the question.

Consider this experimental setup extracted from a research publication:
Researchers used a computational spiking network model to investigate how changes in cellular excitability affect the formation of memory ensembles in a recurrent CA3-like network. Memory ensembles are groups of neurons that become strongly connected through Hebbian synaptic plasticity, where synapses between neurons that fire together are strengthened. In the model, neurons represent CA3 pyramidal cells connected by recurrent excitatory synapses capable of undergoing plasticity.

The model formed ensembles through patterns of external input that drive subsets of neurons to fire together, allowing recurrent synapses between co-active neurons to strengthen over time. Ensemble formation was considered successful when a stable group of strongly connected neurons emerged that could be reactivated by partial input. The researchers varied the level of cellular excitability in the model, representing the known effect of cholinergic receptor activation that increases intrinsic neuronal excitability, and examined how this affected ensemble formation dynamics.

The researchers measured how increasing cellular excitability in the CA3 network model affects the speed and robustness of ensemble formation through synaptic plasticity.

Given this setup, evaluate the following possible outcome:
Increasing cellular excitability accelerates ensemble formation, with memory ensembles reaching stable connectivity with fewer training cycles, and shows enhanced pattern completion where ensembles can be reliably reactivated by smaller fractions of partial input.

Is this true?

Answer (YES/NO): NO